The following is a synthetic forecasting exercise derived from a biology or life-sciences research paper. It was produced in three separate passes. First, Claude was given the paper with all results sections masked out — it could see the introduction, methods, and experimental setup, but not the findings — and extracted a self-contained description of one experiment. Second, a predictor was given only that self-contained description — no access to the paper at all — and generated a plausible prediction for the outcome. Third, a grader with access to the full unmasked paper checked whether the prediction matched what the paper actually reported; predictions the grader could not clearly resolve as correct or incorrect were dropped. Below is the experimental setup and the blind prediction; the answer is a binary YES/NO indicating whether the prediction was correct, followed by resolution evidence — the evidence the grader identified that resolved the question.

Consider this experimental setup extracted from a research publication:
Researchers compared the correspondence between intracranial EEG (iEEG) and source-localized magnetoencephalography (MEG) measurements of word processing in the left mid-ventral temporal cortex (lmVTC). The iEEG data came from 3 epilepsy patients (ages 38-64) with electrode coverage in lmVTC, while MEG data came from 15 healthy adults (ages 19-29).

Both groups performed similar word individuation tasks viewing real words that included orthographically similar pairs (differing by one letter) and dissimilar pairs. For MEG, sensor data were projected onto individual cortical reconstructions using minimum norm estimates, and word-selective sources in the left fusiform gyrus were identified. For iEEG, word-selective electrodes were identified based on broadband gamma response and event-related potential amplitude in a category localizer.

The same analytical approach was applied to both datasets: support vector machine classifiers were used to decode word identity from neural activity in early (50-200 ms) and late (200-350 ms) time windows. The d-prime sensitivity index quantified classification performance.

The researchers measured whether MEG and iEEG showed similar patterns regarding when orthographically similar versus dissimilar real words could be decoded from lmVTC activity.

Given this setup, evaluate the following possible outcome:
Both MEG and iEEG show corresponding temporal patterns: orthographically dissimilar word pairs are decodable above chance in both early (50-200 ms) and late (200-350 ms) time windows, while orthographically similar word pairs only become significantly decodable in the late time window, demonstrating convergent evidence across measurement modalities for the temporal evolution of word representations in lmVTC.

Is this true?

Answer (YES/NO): YES